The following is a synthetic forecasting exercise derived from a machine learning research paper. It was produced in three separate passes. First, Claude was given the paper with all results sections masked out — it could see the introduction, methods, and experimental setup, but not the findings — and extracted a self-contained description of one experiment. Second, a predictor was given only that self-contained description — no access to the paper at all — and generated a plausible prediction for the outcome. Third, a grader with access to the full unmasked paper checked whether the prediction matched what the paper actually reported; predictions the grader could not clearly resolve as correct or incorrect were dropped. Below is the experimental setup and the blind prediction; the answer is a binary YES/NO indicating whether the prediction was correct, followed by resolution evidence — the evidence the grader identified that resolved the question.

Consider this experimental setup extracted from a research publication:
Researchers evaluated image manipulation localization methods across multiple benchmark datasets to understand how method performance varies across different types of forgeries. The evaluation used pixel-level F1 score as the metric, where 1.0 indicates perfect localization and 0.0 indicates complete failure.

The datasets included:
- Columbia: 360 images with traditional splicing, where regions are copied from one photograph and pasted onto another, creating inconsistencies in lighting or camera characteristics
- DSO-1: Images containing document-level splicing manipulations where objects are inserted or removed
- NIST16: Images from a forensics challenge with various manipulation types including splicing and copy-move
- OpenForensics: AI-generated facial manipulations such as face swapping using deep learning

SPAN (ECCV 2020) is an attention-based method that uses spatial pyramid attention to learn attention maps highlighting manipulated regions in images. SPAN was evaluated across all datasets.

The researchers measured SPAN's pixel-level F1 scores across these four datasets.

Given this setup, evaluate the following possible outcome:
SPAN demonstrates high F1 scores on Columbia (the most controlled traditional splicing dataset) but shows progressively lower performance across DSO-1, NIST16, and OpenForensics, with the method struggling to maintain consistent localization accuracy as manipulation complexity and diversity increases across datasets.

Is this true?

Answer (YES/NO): NO